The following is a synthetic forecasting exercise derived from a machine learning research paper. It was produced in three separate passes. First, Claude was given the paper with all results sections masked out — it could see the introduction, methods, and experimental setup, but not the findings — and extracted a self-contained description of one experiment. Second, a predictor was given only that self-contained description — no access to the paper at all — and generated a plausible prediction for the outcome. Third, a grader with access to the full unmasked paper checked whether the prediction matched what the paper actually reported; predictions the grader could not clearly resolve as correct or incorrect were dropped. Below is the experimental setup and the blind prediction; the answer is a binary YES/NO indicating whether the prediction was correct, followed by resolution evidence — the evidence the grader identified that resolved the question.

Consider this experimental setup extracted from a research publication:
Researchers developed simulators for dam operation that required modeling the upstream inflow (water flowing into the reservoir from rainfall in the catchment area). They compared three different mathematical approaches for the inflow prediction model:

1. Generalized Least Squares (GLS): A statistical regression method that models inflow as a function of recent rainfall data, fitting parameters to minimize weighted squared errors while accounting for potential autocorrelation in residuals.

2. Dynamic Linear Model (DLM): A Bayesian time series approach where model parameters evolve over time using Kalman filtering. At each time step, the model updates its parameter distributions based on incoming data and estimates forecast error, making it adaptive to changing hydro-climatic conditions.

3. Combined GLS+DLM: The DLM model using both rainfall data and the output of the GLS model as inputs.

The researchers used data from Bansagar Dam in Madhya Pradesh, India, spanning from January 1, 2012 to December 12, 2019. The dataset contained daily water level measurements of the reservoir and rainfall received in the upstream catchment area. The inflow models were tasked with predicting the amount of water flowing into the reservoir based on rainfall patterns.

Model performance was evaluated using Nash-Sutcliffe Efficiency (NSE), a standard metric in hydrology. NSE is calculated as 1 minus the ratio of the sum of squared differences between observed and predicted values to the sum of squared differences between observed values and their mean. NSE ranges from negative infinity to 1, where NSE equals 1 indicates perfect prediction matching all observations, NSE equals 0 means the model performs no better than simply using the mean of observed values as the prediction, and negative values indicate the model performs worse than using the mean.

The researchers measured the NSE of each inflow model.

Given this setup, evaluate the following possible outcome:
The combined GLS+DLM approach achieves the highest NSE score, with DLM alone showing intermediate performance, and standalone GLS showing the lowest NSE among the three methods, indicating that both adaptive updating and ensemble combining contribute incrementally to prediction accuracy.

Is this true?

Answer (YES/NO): NO